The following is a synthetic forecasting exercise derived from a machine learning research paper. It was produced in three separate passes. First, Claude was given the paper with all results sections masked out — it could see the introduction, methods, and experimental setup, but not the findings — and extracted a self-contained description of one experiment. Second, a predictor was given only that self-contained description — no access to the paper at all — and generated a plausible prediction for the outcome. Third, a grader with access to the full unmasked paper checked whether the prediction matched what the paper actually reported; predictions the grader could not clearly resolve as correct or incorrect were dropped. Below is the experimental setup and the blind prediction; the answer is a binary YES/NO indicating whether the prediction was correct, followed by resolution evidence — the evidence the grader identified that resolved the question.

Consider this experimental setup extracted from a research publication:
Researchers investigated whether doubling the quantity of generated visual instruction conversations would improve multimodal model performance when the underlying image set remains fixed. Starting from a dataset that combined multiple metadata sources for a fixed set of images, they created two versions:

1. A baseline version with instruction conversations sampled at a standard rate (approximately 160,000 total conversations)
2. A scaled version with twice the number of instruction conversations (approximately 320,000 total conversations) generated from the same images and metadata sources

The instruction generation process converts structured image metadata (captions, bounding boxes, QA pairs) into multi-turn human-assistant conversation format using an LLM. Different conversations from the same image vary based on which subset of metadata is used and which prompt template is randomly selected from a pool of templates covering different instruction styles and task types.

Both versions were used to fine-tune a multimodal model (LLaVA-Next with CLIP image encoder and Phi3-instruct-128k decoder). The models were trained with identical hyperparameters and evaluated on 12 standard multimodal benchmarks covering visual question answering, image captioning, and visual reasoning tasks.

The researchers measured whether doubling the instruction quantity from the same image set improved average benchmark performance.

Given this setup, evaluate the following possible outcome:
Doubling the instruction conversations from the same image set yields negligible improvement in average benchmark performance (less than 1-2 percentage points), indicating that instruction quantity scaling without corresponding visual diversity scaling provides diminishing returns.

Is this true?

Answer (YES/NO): NO